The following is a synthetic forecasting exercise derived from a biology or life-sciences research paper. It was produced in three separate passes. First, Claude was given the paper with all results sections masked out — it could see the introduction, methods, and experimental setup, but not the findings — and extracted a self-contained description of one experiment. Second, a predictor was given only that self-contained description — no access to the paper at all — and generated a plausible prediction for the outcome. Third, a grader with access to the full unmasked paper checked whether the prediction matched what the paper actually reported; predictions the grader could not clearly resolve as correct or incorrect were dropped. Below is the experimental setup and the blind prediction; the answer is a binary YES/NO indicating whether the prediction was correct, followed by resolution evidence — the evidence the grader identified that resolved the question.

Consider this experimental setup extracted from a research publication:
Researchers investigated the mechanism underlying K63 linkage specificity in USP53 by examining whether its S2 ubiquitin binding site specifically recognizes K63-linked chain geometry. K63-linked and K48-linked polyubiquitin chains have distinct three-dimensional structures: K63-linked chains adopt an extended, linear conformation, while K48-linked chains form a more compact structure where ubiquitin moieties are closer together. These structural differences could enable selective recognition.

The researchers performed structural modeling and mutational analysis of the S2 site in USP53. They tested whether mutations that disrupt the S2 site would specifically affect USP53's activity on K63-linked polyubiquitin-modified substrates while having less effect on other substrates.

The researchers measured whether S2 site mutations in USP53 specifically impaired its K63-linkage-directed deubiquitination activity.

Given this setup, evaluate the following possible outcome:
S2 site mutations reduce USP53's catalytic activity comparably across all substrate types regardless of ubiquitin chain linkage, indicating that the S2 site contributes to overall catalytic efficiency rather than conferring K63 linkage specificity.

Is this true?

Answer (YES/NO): NO